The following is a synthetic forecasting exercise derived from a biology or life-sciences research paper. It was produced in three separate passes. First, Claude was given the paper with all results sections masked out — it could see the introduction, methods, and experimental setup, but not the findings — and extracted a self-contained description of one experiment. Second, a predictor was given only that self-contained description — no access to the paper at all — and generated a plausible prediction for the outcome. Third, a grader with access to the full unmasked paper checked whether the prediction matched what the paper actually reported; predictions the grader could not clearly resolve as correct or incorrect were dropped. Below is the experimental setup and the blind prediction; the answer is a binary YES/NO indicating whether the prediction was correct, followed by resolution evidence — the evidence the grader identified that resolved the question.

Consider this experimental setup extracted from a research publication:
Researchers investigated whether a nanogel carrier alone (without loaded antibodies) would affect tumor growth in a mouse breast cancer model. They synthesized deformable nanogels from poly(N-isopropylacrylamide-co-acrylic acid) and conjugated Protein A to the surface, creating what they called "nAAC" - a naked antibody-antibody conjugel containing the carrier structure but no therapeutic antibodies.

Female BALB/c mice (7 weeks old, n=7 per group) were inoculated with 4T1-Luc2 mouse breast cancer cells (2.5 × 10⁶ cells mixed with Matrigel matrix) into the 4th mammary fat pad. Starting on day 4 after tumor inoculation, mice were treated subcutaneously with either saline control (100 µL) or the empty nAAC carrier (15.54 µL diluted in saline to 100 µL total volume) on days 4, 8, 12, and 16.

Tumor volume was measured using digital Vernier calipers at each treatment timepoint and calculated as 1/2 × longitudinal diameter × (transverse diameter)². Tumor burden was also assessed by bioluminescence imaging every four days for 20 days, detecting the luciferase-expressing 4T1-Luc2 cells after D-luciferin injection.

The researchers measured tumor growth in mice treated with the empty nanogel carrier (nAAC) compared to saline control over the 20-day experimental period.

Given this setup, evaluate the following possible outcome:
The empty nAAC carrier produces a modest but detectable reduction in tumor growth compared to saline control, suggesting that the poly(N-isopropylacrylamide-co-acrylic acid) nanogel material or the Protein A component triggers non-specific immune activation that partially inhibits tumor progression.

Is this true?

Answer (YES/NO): NO